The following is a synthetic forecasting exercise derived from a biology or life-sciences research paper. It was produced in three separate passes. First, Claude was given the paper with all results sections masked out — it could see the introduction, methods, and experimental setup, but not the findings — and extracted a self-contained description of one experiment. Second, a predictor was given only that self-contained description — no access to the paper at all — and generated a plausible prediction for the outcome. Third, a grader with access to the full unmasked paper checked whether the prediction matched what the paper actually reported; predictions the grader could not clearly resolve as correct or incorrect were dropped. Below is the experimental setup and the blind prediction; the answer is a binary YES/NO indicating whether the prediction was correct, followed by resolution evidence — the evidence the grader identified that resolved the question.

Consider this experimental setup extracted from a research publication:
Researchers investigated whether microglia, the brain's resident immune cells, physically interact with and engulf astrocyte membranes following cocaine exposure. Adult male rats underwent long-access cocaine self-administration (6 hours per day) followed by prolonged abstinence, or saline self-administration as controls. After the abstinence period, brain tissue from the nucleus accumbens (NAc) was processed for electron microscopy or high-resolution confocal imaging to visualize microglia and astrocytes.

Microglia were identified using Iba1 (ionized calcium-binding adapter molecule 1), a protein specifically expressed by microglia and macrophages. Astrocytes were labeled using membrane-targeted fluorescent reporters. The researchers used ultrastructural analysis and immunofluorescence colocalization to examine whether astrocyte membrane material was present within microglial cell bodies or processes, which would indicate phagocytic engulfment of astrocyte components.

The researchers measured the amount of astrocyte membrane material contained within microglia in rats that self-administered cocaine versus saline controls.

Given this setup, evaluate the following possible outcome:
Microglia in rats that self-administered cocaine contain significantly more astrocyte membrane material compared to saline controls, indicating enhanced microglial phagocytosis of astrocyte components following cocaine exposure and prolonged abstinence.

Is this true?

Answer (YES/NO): YES